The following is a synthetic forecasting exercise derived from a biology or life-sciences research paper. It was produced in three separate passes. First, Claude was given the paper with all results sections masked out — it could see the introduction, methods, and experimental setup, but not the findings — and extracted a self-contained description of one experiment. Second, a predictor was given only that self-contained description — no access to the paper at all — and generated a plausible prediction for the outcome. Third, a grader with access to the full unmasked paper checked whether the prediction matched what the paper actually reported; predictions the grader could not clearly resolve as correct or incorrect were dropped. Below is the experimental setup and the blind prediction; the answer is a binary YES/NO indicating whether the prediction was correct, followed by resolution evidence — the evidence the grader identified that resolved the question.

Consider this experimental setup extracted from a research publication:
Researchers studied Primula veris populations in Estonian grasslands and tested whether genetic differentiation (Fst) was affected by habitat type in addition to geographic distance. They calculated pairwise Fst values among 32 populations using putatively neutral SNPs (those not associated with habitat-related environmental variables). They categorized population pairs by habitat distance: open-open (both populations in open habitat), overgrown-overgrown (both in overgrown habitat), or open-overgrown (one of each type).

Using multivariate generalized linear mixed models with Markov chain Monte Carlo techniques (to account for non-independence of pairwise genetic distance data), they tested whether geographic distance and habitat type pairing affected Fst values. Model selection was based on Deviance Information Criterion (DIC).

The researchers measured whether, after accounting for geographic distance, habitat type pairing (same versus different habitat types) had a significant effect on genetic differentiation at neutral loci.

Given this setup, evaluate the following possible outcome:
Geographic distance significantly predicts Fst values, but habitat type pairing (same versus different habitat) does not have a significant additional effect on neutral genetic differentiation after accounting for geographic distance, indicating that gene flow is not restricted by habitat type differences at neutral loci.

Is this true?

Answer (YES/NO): YES